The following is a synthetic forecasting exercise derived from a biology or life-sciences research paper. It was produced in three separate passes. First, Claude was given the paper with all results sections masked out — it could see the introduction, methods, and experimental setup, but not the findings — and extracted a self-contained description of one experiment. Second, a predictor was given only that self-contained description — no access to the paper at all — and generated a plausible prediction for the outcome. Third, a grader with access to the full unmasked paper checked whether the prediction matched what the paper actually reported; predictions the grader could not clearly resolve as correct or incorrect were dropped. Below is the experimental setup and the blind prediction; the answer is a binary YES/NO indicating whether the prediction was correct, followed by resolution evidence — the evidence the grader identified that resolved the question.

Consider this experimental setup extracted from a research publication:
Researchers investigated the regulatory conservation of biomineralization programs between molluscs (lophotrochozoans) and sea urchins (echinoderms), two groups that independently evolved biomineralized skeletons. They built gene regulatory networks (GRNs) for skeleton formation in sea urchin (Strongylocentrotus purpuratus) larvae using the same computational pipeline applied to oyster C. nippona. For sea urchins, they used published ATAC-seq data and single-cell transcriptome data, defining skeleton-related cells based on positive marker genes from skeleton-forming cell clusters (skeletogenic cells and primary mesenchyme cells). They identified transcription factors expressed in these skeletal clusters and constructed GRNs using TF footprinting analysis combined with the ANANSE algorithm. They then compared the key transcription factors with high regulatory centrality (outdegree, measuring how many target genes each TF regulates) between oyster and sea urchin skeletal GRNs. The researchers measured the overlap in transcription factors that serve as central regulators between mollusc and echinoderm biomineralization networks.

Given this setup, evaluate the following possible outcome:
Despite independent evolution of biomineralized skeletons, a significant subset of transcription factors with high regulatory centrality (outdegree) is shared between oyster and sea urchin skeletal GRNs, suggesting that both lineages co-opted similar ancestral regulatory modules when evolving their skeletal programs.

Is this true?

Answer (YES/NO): NO